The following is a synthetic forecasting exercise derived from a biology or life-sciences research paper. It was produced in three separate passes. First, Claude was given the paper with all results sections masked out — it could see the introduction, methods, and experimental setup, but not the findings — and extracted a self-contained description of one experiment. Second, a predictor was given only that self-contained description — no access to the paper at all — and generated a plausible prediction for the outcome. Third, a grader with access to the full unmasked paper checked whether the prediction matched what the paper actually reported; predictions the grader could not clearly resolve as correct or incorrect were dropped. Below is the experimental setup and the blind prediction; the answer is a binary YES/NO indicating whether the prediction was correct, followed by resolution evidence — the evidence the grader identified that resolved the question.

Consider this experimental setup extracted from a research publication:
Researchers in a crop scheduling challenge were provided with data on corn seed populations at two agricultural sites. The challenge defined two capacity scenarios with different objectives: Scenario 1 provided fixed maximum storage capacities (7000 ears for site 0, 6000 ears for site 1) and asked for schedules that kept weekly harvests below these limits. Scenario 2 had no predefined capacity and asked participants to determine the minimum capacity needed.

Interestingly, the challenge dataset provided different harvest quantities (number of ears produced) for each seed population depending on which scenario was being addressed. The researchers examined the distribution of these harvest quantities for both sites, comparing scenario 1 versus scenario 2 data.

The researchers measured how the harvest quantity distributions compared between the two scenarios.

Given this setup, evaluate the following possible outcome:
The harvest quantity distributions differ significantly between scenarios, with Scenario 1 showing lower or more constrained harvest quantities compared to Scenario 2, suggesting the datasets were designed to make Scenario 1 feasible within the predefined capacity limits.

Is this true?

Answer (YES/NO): YES